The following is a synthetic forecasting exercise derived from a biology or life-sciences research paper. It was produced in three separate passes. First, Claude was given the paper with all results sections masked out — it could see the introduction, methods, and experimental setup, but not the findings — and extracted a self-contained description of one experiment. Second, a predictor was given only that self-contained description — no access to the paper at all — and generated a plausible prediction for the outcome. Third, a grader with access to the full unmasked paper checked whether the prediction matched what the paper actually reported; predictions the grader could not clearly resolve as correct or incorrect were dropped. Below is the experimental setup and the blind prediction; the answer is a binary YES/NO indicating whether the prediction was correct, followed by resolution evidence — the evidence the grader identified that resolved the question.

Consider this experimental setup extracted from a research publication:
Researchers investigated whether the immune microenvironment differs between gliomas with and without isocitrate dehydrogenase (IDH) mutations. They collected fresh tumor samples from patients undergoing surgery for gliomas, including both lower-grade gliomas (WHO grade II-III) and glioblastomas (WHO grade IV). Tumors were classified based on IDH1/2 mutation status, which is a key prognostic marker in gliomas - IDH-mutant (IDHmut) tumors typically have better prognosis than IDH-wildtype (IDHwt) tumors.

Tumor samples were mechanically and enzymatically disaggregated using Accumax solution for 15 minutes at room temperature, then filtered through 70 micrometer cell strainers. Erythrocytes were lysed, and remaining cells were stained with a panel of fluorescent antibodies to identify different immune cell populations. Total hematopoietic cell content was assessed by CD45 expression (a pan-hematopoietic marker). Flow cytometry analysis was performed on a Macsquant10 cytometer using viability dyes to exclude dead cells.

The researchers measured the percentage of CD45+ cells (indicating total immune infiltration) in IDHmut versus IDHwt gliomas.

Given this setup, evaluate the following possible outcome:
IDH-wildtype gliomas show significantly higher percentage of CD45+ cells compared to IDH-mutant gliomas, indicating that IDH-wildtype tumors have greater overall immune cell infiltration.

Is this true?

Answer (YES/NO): YES